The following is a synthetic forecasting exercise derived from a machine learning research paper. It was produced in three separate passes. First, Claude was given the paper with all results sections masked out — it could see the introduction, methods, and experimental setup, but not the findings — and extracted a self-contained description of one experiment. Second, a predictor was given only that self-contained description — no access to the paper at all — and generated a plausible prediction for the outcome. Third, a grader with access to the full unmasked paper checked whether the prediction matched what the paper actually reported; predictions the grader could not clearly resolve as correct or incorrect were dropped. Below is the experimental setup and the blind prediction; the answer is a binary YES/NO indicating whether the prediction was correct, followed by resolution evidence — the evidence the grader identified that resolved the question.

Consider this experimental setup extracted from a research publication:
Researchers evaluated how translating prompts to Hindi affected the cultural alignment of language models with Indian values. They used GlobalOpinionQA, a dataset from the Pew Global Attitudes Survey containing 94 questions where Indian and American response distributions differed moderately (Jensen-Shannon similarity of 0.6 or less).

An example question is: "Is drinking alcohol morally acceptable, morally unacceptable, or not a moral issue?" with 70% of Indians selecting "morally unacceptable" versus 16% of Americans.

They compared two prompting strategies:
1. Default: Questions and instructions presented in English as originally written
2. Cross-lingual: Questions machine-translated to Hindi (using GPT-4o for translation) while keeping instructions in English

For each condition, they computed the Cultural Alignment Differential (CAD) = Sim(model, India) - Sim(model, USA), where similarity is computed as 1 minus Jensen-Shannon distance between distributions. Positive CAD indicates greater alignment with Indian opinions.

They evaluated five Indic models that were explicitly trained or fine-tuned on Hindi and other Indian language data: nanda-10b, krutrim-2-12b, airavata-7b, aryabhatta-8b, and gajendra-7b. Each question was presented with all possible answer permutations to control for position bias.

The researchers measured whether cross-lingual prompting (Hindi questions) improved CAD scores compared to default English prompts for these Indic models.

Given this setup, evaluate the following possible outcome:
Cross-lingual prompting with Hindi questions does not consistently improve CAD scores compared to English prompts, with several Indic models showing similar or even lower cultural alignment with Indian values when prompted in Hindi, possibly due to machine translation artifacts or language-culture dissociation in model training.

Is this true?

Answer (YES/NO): YES